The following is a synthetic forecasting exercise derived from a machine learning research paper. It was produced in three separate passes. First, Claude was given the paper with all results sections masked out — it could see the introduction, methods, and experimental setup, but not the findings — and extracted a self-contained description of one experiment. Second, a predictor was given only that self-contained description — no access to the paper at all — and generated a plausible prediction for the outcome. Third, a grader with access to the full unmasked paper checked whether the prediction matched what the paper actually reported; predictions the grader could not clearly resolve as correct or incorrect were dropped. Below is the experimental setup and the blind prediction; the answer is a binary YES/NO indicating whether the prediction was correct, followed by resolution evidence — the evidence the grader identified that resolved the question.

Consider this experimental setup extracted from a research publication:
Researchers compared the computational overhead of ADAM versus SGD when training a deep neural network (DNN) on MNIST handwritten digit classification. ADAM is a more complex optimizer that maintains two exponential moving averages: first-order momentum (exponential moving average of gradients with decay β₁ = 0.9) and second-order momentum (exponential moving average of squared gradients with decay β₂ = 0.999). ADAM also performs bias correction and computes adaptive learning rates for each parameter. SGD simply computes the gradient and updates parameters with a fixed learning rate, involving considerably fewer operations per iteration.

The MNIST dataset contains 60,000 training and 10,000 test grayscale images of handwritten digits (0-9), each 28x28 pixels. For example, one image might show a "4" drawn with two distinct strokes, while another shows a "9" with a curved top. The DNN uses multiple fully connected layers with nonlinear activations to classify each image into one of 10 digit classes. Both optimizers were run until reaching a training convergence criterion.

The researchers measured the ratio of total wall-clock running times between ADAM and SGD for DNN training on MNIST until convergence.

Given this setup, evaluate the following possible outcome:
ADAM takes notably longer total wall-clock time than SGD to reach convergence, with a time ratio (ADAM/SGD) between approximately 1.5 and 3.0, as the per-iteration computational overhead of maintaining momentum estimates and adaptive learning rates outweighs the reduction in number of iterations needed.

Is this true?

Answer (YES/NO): YES